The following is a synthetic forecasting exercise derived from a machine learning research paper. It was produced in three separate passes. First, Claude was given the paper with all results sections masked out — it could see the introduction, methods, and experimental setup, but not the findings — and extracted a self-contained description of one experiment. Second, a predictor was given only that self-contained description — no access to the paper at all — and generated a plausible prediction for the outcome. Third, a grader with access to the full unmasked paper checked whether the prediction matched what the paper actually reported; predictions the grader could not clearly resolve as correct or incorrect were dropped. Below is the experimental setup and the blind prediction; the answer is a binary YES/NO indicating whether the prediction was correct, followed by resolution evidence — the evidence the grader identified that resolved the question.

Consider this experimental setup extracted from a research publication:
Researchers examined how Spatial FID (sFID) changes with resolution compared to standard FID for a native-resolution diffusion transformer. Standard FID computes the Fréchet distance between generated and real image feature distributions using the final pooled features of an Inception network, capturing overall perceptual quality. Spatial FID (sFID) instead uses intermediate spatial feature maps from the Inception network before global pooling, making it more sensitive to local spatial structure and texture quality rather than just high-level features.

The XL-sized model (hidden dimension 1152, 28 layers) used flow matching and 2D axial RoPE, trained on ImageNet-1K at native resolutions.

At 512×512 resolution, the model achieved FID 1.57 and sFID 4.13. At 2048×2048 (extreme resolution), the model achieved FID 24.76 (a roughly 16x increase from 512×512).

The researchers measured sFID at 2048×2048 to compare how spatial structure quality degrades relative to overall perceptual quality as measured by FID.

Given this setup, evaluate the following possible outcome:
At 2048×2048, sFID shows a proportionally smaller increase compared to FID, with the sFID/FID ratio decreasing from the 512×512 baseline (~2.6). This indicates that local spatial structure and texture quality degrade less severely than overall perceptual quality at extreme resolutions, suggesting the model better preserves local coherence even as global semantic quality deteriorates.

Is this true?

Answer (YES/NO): YES